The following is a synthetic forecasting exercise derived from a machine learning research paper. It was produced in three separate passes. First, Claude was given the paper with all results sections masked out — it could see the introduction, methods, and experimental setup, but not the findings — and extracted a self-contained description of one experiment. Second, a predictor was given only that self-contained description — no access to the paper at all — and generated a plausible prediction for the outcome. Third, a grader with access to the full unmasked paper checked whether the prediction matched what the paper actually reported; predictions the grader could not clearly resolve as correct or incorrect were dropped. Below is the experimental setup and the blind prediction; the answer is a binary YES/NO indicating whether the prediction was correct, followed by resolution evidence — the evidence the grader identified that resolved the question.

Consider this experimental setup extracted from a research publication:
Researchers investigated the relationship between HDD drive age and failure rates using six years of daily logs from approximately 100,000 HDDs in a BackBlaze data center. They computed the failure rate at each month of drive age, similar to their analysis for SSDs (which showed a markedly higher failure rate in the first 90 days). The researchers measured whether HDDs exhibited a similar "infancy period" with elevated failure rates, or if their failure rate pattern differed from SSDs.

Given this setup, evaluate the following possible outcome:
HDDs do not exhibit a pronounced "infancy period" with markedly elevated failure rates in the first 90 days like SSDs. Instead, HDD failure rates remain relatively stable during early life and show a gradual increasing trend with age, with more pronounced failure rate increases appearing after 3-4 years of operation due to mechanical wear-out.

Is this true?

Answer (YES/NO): NO